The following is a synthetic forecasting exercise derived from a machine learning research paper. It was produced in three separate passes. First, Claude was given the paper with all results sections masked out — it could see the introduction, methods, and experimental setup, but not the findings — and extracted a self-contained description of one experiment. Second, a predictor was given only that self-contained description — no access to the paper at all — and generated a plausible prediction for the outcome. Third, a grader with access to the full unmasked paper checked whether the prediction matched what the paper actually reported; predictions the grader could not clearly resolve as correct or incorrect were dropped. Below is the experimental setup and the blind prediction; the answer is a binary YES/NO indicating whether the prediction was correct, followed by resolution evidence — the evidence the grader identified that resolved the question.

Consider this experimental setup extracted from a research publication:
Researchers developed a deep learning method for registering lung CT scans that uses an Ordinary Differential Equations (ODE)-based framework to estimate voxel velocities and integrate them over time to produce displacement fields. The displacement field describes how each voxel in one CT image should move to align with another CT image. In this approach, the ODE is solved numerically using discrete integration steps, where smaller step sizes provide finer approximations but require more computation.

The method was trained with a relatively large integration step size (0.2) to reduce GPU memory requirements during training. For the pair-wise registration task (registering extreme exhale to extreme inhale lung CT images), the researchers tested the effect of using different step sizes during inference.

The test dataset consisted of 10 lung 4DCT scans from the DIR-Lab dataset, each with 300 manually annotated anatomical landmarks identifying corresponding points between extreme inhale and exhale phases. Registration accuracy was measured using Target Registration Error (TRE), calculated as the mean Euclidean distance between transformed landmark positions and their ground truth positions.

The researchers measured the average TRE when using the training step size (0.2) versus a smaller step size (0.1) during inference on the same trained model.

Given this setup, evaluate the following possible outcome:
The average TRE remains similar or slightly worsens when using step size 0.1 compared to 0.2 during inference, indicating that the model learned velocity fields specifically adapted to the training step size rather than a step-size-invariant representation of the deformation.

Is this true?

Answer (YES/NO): NO